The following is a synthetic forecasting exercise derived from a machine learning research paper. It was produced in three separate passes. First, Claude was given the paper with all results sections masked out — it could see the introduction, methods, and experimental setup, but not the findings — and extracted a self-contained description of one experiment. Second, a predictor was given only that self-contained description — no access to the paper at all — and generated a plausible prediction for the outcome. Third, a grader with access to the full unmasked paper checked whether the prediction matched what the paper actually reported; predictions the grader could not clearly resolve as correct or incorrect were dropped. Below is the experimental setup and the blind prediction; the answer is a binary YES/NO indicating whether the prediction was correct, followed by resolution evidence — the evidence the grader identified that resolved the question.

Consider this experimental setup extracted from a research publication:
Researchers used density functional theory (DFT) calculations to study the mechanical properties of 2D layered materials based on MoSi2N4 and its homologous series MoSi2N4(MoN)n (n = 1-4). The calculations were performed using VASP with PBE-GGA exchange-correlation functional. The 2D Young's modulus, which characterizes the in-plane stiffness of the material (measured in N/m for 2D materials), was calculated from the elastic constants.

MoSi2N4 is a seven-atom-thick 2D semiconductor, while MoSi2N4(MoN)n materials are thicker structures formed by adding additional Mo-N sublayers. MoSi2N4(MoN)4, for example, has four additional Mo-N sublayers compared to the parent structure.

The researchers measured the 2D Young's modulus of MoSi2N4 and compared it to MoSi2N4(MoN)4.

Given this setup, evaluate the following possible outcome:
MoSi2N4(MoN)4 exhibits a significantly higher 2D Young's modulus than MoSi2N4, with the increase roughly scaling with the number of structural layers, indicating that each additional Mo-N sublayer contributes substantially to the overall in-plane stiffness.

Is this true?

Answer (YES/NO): NO